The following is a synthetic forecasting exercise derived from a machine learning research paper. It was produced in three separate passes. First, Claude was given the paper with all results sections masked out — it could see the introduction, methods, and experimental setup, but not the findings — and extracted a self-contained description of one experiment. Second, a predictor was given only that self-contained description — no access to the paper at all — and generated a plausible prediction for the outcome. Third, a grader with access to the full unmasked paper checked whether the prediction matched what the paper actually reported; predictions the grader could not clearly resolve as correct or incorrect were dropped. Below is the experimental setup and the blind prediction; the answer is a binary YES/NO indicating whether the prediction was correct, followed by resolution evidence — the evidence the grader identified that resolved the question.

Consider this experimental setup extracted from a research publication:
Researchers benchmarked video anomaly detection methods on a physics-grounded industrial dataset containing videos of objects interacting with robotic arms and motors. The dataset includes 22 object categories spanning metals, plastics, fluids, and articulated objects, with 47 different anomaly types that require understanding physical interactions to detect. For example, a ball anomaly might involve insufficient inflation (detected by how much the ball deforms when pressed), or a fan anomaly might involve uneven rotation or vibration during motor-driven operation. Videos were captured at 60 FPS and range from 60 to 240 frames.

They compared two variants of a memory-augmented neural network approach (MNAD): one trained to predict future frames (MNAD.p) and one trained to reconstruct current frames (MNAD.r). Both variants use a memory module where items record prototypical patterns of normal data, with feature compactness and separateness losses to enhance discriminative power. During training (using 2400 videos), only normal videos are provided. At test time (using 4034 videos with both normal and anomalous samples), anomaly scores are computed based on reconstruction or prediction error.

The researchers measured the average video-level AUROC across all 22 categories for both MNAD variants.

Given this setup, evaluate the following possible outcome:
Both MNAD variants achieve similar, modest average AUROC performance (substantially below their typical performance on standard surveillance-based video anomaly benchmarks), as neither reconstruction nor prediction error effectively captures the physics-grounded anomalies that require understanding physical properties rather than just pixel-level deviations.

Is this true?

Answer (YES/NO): NO